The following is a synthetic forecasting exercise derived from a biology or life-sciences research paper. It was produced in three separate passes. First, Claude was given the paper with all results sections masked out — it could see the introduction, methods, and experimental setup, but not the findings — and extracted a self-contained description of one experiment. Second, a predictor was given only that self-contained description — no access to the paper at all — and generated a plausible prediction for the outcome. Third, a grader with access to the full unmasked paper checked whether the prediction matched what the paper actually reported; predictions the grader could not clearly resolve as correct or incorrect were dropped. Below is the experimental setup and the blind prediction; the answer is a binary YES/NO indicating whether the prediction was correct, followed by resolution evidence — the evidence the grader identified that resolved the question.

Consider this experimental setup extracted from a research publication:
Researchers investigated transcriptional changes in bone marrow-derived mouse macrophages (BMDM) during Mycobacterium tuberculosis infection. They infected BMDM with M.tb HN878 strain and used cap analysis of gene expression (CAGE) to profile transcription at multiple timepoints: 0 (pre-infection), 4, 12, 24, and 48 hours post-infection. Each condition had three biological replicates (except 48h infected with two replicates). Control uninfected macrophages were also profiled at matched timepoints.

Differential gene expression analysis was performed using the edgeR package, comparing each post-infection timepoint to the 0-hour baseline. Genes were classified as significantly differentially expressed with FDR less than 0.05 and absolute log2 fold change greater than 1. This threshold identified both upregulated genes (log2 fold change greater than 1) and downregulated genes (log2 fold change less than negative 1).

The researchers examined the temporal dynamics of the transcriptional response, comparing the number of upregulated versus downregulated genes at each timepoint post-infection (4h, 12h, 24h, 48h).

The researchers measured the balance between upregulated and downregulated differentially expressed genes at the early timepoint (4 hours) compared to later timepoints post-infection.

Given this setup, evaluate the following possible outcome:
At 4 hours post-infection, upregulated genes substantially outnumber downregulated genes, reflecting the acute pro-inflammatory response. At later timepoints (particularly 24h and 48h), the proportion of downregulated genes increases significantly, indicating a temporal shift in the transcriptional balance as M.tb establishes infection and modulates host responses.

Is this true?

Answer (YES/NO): NO